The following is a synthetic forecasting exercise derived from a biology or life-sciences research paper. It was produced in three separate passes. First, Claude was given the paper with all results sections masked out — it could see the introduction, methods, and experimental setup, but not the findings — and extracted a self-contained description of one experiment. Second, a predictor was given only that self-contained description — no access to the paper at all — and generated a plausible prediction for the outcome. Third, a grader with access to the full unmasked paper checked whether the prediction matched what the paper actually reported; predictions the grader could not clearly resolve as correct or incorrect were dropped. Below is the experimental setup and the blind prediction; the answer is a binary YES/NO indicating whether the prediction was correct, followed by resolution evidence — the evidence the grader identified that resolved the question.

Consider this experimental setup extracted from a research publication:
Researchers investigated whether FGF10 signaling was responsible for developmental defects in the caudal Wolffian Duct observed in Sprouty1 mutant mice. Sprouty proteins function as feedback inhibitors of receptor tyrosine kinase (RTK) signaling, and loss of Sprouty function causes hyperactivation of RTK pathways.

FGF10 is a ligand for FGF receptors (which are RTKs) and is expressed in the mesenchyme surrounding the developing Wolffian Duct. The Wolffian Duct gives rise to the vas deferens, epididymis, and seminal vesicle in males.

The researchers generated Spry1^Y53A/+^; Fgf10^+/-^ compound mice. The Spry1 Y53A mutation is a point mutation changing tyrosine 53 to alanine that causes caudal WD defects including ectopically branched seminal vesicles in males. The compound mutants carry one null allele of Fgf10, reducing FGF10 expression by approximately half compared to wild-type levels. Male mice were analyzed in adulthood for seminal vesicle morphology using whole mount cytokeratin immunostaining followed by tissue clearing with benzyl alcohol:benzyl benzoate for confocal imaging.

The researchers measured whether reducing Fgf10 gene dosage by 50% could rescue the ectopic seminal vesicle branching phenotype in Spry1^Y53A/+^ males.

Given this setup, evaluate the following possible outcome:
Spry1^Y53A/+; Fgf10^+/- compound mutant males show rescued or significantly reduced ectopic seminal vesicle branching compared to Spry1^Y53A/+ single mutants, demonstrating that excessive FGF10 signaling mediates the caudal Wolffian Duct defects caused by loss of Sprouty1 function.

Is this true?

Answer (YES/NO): YES